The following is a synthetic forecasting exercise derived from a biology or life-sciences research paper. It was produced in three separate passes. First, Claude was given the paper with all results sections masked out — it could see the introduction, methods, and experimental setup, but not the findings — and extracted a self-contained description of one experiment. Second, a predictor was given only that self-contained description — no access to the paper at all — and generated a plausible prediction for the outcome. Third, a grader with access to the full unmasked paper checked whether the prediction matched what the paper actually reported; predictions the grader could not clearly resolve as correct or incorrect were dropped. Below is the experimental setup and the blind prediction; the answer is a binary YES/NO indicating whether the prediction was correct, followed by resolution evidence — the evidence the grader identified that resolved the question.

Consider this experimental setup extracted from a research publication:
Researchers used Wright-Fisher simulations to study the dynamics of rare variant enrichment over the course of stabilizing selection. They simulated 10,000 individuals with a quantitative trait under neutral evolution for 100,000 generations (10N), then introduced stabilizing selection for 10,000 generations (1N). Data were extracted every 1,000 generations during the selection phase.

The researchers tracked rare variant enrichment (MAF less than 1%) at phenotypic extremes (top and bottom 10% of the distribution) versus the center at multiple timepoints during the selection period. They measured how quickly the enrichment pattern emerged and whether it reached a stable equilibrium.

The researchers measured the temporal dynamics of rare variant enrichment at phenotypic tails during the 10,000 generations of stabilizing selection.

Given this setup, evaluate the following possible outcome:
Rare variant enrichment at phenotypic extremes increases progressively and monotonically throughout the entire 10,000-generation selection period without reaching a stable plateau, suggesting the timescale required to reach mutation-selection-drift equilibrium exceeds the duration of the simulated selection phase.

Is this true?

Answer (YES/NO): NO